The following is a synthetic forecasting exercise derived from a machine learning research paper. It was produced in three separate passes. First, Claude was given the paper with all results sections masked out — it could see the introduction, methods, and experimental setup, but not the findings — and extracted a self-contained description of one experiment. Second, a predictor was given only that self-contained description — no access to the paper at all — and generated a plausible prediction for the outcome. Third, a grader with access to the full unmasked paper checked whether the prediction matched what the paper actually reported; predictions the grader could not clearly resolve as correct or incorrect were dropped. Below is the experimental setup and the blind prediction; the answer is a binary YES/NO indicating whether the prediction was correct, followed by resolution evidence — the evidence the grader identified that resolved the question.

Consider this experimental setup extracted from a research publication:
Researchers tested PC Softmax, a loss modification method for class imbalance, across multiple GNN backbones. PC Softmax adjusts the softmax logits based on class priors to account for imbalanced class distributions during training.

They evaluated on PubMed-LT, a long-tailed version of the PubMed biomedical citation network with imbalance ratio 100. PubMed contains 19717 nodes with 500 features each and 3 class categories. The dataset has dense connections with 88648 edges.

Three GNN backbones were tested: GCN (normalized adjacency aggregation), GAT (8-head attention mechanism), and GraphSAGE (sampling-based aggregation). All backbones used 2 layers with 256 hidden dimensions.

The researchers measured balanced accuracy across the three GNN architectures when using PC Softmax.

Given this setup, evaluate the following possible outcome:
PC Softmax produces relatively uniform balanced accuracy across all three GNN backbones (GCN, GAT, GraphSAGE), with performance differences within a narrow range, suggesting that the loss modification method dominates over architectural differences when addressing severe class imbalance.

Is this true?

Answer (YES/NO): NO